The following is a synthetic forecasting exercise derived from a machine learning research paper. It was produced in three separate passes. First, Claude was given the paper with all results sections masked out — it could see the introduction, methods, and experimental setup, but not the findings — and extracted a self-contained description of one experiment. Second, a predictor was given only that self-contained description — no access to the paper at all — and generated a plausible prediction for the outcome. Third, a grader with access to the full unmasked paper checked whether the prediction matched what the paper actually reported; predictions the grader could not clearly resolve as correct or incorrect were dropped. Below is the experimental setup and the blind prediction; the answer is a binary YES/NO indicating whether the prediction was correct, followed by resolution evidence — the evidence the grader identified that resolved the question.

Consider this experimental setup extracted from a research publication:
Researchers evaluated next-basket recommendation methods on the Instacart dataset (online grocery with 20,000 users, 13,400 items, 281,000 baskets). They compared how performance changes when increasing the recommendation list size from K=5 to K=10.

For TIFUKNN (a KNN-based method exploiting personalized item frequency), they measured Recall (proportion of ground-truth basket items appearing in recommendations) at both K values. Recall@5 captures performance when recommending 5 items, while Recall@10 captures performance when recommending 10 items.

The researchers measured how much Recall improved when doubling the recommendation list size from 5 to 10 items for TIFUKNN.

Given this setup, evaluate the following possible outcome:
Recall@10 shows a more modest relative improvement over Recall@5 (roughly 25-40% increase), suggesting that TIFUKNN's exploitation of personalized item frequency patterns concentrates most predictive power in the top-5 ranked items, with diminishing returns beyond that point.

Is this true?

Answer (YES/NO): NO